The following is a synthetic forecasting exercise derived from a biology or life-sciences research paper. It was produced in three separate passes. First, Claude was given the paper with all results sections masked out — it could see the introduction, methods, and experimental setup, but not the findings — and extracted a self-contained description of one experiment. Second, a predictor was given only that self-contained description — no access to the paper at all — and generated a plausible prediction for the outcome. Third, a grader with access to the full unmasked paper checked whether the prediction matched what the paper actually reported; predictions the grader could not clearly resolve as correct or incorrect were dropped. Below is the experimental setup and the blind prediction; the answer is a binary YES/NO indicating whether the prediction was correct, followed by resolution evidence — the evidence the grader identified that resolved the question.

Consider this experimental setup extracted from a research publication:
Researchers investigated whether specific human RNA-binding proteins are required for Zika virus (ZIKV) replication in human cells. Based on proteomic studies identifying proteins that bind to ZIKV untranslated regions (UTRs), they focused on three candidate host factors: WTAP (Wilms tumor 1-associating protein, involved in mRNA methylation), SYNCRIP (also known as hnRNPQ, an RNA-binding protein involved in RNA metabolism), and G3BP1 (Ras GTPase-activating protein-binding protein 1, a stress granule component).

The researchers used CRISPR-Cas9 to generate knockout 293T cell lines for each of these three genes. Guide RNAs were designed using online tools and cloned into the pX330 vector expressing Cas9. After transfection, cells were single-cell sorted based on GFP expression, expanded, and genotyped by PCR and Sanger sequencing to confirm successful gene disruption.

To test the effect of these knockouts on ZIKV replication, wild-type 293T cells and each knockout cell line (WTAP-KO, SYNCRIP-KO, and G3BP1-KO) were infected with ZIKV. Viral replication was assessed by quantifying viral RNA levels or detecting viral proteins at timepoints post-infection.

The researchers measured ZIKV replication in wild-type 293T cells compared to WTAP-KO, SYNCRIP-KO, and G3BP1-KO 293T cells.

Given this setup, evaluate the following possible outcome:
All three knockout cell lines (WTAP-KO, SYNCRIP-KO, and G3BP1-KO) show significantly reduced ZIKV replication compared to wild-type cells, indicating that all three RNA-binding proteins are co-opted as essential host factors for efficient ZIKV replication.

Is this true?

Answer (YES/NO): YES